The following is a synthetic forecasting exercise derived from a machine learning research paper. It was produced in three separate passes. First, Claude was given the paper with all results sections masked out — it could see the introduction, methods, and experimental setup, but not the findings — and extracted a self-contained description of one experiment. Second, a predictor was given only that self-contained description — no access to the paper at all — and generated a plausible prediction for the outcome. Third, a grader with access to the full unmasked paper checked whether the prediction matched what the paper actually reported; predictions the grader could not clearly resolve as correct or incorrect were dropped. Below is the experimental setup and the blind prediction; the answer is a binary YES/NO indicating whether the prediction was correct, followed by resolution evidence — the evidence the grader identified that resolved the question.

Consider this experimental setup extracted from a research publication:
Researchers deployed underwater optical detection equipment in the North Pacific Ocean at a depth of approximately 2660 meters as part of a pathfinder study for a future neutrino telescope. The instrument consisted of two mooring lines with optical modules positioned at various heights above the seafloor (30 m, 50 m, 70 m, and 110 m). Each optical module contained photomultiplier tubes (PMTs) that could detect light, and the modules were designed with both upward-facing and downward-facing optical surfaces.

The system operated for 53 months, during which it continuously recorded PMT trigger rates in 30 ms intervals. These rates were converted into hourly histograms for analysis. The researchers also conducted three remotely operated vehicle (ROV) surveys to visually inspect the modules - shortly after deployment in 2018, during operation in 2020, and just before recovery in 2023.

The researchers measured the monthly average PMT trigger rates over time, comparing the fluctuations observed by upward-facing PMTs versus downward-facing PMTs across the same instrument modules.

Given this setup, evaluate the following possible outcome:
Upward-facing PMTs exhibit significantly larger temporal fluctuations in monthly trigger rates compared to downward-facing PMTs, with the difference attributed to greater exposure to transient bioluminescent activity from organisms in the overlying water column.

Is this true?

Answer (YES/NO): NO